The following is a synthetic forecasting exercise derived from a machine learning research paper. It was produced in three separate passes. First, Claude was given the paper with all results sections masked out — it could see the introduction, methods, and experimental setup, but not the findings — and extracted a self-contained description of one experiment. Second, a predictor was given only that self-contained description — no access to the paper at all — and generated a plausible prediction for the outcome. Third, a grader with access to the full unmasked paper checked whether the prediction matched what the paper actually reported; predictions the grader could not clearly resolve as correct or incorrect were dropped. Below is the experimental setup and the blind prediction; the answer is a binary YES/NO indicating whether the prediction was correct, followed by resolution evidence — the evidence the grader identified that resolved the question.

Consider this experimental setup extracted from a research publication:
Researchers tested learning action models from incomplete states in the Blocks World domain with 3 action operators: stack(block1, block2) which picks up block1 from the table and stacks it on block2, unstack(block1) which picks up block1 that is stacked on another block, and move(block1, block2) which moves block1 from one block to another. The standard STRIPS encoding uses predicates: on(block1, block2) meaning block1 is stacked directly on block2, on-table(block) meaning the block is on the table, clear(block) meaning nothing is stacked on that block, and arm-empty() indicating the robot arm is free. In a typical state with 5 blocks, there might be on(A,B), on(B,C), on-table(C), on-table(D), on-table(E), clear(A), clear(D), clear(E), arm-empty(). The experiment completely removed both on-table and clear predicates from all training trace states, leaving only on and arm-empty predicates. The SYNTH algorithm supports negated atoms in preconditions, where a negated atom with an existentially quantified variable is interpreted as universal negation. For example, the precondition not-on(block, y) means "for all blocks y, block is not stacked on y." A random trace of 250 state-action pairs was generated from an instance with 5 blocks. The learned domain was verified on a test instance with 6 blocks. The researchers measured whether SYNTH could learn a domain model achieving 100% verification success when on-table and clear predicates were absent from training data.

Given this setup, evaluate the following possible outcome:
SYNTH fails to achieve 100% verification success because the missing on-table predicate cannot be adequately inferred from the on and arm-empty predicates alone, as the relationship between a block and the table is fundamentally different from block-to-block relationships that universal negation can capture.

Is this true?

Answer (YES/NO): NO